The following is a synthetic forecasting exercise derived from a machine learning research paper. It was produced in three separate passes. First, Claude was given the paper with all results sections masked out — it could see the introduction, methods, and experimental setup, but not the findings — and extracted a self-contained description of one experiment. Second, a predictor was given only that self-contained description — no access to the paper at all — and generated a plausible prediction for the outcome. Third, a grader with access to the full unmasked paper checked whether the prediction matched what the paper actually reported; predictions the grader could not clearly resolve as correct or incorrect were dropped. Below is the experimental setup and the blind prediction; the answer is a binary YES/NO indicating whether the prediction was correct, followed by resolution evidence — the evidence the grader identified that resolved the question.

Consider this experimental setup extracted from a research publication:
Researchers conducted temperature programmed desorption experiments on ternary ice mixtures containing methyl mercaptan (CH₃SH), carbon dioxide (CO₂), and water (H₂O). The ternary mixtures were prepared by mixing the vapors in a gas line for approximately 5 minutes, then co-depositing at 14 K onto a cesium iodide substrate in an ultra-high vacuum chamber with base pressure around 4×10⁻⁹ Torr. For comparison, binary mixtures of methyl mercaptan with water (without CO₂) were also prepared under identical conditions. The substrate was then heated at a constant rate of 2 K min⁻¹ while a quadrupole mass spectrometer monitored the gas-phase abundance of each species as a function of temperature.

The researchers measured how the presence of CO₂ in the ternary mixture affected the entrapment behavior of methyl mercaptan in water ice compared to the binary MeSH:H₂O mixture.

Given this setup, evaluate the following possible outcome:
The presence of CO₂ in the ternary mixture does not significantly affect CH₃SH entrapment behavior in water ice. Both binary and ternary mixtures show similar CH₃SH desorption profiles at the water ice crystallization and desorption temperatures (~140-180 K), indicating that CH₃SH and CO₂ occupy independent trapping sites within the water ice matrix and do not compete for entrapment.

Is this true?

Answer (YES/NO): NO